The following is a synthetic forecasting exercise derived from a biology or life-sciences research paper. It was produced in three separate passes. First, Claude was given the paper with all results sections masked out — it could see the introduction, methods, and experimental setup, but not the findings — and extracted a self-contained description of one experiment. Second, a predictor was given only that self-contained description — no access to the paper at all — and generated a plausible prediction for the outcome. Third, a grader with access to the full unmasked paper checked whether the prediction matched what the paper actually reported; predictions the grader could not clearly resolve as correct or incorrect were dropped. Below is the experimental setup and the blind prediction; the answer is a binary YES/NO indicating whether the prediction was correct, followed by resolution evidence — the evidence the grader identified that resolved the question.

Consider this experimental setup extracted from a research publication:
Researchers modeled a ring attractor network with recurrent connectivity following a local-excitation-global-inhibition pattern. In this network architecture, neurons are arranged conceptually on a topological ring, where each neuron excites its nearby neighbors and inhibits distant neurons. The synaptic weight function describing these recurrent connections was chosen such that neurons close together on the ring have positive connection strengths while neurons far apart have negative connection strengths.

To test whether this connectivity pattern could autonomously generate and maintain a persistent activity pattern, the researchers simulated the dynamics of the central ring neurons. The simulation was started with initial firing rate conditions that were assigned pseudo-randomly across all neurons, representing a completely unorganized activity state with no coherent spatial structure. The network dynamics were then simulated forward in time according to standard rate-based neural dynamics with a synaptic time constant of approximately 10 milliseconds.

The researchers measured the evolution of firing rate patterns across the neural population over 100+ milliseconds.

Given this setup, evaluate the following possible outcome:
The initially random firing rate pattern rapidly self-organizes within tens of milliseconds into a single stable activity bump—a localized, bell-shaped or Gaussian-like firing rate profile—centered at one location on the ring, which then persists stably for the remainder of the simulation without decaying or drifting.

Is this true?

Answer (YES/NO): NO